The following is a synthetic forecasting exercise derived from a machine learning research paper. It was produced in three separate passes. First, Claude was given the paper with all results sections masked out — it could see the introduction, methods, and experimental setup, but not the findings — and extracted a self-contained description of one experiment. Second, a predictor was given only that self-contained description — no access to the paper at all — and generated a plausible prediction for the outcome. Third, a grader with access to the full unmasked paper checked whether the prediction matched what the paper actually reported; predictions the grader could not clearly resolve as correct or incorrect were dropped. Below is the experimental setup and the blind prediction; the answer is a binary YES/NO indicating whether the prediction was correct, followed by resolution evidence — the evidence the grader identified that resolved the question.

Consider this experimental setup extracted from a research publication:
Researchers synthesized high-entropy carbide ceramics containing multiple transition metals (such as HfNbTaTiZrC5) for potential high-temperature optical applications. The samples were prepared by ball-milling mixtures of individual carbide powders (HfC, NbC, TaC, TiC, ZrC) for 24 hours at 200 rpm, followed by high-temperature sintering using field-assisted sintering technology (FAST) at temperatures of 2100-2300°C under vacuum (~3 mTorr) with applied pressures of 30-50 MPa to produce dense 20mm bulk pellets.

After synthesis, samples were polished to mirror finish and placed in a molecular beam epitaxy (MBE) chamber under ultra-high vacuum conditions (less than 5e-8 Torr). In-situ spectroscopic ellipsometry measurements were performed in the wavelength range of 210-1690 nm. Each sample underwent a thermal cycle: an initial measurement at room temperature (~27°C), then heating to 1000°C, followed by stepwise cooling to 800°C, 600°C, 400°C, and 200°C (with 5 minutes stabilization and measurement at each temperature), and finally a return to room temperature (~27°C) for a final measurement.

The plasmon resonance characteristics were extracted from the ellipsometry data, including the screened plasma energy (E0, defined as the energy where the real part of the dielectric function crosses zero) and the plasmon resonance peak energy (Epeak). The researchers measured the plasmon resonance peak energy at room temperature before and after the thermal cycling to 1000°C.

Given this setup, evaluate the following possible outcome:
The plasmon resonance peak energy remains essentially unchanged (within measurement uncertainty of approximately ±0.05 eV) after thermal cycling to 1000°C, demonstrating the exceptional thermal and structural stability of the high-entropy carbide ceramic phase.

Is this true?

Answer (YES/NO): YES